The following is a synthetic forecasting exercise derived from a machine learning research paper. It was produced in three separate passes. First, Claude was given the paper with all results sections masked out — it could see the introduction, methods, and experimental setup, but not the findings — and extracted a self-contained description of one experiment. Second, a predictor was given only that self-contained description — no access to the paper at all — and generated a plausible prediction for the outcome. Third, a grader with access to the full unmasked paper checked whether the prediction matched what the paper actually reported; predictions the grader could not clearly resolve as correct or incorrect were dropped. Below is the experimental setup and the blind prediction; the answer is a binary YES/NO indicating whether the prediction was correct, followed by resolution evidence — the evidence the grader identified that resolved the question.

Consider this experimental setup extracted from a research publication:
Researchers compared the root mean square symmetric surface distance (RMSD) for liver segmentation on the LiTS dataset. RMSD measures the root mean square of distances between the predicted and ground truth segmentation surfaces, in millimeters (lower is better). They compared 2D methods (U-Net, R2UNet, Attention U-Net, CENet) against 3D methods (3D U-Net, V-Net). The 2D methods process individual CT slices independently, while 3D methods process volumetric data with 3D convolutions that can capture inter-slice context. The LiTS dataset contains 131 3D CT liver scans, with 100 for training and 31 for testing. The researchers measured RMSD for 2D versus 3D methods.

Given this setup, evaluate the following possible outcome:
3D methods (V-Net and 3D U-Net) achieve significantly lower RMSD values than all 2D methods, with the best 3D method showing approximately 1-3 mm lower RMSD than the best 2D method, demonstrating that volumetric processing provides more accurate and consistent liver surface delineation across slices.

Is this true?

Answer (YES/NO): NO